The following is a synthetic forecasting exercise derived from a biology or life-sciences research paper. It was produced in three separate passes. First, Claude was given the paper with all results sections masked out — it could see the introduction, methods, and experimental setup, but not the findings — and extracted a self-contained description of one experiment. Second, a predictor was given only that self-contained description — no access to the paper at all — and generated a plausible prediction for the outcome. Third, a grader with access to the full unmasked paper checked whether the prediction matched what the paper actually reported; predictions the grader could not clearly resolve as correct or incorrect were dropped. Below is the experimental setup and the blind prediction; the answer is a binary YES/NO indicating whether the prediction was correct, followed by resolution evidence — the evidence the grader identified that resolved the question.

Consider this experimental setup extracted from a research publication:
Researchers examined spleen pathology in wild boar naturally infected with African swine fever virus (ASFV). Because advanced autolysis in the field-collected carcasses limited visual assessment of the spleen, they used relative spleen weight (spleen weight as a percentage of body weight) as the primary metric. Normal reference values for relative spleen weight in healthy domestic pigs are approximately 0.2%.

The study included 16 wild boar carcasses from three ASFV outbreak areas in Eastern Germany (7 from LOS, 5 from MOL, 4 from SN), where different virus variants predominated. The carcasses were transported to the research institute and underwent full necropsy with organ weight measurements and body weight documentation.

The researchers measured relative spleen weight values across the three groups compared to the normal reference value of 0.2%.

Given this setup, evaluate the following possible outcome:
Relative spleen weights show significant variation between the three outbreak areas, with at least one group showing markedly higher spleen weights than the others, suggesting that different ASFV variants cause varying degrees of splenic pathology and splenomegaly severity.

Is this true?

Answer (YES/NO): NO